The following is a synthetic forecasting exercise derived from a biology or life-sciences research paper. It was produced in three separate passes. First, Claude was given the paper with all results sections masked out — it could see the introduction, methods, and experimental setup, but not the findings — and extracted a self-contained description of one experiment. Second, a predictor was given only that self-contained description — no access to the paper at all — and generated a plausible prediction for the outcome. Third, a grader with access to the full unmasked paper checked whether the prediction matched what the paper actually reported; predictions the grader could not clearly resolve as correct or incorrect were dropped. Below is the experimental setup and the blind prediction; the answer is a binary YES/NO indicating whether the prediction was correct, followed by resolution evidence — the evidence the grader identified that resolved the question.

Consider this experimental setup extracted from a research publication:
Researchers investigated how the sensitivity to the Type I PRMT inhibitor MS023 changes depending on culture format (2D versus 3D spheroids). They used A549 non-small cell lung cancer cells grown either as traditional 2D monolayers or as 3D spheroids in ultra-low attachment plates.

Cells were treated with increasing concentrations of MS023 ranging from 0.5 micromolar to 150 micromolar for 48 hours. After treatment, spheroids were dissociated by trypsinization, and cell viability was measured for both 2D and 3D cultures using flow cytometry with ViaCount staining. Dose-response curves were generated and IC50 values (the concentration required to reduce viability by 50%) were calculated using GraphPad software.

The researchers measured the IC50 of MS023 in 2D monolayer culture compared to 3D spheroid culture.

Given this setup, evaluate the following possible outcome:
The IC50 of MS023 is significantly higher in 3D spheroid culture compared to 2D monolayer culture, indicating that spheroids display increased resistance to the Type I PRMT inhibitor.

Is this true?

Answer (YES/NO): YES